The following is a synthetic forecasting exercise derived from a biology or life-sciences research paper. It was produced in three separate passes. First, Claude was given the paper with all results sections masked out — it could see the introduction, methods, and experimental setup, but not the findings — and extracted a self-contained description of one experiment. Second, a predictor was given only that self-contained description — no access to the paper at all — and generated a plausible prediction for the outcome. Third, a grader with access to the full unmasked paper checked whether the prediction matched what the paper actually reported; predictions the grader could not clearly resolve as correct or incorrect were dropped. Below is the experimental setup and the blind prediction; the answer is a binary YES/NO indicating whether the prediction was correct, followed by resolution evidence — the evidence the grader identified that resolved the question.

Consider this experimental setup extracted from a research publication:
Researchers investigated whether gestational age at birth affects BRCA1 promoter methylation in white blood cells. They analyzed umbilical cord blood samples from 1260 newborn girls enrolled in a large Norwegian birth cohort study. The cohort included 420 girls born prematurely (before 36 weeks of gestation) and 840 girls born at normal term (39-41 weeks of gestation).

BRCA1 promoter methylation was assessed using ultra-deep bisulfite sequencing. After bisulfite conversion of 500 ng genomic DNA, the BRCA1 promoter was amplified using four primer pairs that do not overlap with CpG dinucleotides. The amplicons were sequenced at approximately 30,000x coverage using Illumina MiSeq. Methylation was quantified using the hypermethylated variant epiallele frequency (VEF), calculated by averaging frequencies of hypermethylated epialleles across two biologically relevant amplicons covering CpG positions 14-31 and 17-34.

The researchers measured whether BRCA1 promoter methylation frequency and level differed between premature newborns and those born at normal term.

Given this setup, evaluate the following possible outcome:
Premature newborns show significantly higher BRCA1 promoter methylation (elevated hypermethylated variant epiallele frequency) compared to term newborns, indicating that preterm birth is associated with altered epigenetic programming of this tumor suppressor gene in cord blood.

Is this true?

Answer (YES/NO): NO